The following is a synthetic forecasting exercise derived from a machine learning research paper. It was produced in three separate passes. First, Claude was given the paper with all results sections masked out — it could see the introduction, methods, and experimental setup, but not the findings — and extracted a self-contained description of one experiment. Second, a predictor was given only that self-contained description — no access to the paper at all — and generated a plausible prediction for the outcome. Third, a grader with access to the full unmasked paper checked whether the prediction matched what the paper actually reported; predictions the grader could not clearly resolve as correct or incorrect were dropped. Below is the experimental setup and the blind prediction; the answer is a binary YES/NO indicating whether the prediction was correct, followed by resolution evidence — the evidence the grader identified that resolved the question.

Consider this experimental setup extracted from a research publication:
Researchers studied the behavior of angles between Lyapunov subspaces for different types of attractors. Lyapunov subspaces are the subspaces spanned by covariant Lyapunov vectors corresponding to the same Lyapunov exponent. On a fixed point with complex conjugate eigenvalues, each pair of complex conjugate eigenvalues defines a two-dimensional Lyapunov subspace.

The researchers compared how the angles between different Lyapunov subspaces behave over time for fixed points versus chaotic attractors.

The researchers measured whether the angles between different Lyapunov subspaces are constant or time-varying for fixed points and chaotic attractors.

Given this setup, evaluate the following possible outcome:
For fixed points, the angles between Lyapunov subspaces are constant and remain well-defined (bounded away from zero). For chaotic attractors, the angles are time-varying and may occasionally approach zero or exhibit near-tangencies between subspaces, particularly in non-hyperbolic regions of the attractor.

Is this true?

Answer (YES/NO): NO